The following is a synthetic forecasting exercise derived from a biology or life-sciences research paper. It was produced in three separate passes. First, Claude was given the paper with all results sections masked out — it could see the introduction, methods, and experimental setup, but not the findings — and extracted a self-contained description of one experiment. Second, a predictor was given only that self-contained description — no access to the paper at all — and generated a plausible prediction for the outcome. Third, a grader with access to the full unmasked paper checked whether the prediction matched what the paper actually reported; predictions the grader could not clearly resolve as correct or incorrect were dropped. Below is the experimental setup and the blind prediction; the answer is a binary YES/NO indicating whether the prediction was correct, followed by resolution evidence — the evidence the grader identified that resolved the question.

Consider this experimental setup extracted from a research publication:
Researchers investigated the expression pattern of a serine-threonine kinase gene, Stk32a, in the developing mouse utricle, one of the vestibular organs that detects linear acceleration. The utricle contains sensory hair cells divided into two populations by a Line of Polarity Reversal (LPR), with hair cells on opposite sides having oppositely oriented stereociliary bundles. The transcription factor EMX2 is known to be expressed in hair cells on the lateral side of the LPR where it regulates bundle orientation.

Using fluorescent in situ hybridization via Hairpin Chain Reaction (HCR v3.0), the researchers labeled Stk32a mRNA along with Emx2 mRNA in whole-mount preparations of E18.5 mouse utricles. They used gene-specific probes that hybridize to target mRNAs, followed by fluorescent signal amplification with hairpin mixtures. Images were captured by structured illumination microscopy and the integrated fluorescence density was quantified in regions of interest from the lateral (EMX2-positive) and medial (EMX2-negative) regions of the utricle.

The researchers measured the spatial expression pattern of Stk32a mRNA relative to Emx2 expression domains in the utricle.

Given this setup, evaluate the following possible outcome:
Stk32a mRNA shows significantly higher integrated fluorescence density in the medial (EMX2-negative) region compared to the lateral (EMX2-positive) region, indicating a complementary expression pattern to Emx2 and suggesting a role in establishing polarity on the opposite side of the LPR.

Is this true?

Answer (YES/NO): YES